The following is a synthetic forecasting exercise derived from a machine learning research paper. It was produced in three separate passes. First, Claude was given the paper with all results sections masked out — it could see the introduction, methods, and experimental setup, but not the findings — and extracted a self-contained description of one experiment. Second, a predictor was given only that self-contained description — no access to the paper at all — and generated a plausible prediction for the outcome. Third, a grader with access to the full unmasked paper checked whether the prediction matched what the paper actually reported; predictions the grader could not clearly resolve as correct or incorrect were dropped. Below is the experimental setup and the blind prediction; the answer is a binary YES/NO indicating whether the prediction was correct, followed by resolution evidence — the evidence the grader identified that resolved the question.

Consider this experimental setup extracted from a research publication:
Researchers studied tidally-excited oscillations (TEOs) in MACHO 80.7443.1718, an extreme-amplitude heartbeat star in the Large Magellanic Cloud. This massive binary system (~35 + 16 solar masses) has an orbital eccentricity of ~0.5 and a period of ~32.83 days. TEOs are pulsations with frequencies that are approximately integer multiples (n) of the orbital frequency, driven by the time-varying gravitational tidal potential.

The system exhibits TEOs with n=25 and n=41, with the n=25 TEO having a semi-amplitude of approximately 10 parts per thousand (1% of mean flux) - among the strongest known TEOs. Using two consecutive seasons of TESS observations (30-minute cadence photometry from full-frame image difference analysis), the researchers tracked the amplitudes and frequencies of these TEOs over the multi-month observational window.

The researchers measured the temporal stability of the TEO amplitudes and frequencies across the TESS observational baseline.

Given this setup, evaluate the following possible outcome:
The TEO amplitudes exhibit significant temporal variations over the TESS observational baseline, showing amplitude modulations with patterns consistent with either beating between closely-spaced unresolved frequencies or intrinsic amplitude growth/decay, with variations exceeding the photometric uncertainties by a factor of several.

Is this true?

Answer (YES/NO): YES